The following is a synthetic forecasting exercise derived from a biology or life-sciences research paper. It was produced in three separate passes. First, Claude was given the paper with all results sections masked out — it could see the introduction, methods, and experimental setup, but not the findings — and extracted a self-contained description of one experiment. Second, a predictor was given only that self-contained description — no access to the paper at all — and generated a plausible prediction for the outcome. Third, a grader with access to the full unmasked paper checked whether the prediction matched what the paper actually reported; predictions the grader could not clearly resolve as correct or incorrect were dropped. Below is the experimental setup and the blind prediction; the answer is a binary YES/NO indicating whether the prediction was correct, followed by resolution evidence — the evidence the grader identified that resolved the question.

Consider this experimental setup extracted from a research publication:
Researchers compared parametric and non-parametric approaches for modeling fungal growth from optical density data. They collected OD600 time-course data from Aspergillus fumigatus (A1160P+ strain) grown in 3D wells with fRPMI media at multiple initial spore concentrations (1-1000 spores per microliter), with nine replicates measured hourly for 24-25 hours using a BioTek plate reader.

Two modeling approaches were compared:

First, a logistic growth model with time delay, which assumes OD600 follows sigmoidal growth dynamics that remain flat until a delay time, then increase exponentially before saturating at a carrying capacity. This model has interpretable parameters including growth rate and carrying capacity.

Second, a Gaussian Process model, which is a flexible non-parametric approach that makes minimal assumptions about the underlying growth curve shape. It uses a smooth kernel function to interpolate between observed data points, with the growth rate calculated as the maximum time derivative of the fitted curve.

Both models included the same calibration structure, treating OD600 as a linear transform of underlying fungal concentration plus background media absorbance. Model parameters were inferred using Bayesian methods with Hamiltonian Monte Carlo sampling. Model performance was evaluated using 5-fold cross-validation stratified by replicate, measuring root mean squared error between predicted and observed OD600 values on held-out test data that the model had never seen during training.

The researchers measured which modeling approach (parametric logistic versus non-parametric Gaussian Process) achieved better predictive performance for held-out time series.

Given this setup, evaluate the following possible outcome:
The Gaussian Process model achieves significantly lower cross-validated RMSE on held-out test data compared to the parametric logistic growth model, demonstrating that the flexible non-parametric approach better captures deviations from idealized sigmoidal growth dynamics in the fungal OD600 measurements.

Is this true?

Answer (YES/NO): NO